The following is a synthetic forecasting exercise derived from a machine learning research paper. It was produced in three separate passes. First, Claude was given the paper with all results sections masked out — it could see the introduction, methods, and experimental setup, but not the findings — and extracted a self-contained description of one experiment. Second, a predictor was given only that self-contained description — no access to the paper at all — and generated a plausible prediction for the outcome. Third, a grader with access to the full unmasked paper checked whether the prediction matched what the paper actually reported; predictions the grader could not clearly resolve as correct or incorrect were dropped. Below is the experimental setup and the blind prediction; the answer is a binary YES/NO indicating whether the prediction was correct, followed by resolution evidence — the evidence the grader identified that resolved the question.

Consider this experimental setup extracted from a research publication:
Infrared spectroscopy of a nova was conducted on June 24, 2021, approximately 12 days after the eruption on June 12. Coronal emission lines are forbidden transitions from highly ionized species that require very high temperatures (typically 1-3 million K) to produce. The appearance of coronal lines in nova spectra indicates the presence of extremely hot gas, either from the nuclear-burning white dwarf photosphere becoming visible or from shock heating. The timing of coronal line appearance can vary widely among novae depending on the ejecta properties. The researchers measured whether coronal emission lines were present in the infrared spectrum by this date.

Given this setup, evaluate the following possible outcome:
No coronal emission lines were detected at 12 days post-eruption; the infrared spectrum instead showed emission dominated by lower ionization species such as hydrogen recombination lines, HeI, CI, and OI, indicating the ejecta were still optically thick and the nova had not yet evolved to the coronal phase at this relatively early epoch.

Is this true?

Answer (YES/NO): NO